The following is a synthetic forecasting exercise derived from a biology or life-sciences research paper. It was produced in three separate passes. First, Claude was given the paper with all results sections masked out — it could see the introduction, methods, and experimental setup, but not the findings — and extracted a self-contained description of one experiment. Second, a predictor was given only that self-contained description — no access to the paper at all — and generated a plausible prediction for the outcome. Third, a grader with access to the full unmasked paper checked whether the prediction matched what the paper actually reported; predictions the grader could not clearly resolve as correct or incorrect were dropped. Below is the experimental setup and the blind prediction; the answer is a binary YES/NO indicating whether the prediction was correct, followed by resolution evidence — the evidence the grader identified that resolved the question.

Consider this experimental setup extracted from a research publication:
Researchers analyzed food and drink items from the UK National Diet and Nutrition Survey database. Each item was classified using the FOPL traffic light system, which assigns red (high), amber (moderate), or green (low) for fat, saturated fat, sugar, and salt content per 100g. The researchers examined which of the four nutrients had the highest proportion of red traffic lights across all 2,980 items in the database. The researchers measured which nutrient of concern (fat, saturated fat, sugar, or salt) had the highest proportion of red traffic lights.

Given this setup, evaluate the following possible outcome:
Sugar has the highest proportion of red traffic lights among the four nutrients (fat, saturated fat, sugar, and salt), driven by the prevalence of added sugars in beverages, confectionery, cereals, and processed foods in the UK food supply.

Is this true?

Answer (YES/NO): NO